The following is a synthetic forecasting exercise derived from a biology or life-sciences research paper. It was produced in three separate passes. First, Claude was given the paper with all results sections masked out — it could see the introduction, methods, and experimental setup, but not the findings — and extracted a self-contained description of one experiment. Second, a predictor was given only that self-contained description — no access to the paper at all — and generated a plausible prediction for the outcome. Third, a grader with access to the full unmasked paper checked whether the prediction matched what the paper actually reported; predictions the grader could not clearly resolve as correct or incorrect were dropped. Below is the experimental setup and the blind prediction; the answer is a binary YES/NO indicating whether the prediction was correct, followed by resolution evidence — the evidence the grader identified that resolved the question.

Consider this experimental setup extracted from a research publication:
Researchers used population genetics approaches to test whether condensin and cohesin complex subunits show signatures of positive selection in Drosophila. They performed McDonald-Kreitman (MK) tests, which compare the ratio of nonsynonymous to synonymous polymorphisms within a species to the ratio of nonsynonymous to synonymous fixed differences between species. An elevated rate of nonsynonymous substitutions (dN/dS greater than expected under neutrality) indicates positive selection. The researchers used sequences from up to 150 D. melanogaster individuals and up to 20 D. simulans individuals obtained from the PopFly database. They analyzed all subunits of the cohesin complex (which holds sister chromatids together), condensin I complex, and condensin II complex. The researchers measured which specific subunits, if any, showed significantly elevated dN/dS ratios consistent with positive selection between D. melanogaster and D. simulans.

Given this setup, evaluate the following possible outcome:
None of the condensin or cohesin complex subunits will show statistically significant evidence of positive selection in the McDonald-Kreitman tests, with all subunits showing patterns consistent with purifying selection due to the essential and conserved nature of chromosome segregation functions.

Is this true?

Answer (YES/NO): NO